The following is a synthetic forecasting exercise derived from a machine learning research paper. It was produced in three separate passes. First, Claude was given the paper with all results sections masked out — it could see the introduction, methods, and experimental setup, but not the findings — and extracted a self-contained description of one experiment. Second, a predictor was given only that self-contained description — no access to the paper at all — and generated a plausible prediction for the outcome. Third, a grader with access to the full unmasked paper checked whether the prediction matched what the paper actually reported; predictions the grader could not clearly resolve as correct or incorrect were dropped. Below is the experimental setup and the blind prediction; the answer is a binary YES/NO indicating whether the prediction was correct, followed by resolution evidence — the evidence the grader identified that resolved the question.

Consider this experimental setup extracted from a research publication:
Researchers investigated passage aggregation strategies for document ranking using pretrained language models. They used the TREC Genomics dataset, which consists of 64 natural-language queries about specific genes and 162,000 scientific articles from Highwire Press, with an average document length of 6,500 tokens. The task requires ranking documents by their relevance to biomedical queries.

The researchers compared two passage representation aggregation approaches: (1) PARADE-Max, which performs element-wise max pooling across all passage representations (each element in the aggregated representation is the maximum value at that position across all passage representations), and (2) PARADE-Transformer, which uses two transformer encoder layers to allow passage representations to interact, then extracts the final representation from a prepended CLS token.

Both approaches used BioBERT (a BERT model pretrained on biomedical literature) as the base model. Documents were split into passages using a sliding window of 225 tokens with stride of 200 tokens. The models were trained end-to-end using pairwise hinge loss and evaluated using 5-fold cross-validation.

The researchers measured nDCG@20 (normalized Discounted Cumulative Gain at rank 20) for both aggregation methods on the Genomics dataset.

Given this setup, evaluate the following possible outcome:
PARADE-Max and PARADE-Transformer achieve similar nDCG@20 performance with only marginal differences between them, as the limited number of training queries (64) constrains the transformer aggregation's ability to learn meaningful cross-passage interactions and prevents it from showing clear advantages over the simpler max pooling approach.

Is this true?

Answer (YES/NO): NO